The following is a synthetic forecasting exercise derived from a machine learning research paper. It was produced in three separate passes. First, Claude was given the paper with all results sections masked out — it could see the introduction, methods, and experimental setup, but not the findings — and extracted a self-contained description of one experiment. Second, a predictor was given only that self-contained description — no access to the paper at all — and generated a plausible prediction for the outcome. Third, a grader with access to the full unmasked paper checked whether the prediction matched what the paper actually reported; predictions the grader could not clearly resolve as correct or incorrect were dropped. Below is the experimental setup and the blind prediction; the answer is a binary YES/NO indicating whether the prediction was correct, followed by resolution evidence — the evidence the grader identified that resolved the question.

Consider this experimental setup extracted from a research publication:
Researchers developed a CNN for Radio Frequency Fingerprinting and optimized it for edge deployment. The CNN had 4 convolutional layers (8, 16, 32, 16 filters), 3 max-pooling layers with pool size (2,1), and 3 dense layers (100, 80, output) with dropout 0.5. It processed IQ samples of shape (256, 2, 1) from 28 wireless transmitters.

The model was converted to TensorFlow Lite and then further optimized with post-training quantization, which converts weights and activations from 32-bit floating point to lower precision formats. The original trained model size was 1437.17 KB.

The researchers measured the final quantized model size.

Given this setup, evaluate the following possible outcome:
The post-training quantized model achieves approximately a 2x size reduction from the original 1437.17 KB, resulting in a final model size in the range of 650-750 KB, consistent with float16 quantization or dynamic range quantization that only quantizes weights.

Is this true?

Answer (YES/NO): NO